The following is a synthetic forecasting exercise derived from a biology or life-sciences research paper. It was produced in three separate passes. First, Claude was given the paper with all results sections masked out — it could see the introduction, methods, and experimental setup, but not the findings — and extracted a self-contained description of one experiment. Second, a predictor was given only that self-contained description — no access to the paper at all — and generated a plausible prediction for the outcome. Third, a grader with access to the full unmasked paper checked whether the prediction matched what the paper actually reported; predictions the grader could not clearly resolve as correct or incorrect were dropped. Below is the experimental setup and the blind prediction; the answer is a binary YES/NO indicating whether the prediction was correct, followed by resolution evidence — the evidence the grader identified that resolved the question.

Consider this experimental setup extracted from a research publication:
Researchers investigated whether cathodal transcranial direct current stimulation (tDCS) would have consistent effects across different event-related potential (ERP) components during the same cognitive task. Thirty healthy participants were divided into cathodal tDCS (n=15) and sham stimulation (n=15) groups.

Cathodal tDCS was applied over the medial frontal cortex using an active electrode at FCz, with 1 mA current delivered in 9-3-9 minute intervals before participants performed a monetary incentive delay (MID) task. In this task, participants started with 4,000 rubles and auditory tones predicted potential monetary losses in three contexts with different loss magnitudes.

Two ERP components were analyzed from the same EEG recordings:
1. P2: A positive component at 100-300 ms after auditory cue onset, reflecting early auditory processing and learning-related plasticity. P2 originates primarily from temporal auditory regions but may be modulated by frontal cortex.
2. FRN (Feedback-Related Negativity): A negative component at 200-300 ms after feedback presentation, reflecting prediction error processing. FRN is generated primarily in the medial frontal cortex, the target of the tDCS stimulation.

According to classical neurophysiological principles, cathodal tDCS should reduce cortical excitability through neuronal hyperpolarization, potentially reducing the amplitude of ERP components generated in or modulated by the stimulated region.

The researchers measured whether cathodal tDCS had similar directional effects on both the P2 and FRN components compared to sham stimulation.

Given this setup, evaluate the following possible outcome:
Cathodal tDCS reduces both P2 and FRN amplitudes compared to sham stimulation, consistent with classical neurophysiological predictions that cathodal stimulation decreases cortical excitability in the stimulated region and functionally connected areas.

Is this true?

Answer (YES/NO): NO